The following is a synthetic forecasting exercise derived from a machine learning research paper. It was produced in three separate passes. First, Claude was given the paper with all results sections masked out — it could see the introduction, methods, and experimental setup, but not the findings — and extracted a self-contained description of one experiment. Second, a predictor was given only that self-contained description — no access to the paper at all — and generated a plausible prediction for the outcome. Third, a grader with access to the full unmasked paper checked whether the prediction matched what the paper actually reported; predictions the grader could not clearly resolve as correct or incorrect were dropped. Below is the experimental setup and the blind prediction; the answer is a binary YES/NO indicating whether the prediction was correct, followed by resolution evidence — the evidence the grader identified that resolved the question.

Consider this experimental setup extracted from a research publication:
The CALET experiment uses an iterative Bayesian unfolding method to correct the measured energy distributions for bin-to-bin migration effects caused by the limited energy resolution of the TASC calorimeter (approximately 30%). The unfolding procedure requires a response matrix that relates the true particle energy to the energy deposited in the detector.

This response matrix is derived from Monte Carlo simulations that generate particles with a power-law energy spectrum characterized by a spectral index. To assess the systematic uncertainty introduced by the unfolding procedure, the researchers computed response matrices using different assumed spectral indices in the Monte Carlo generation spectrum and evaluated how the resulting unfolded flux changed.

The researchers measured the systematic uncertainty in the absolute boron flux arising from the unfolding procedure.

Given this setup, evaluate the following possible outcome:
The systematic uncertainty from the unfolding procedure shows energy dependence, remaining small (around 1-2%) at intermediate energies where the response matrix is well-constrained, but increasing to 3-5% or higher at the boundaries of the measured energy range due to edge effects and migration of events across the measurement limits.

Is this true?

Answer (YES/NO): NO